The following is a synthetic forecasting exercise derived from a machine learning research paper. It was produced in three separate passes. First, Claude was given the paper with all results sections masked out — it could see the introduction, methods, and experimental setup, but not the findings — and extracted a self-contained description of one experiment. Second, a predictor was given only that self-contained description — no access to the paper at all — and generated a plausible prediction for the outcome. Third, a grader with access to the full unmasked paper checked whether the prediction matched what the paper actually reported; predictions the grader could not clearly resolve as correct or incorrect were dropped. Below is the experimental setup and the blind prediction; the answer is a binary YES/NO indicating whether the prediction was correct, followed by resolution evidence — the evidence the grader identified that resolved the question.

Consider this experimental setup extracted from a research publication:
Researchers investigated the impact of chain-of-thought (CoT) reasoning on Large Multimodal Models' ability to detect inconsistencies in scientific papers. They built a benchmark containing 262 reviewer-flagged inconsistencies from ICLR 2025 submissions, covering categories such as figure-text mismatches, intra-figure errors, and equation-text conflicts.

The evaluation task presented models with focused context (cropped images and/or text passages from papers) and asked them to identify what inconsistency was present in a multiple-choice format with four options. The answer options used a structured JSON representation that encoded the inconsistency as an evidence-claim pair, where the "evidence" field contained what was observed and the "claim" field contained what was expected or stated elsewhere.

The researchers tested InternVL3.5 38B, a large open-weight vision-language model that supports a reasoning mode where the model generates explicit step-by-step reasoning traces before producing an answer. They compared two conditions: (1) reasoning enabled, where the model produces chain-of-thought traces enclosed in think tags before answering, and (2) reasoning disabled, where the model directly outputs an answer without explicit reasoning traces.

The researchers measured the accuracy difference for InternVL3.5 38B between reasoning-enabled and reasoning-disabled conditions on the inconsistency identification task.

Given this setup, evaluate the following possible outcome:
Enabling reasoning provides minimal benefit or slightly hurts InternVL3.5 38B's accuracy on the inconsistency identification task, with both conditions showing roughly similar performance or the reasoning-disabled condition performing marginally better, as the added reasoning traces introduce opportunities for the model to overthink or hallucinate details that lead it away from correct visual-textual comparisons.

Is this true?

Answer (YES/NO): NO